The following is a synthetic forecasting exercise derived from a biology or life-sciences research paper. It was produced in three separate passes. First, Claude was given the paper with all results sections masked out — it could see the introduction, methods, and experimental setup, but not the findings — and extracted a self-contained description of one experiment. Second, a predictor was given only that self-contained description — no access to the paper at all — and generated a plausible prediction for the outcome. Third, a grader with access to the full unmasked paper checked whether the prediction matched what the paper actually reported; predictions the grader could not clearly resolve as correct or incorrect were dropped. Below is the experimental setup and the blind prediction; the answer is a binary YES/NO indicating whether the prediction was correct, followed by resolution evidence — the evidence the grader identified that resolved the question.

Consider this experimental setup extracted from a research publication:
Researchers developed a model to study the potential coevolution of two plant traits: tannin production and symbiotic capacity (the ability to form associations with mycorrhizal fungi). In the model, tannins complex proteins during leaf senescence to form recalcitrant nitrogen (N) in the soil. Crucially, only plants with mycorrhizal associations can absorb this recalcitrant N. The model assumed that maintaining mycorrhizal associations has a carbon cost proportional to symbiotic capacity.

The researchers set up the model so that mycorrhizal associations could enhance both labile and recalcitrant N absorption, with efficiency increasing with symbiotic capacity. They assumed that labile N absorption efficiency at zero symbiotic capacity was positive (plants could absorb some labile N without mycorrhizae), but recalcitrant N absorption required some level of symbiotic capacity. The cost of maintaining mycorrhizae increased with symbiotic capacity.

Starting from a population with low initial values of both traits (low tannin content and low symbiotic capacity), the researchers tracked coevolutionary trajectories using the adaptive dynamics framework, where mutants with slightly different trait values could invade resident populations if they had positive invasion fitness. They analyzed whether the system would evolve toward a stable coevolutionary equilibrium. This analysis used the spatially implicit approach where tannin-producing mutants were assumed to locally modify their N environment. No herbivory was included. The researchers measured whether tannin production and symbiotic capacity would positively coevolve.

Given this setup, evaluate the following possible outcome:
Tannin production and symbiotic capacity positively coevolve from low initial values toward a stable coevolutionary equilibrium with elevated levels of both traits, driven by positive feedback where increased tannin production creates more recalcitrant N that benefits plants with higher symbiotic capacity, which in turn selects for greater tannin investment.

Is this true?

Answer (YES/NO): YES